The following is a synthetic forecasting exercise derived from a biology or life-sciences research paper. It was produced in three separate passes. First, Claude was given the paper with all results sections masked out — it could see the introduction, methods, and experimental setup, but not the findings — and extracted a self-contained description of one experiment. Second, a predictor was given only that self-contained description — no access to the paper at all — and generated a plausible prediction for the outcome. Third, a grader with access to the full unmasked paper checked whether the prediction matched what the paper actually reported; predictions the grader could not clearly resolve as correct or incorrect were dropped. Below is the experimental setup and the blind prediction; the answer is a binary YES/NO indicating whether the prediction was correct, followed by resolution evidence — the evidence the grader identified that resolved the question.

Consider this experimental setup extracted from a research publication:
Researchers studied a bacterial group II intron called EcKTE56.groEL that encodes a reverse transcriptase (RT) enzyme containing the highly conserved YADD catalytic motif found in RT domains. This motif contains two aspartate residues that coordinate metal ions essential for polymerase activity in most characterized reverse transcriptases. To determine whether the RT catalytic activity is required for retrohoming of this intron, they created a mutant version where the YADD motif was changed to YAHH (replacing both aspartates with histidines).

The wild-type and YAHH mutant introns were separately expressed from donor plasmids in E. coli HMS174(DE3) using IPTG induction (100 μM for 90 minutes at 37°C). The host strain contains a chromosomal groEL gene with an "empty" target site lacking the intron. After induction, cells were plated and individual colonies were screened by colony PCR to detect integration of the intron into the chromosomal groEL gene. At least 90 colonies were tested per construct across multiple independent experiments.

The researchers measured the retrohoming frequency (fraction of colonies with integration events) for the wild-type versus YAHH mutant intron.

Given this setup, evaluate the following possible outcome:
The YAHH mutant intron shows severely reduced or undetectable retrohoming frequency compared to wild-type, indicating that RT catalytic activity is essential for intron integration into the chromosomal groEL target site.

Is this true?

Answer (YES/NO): YES